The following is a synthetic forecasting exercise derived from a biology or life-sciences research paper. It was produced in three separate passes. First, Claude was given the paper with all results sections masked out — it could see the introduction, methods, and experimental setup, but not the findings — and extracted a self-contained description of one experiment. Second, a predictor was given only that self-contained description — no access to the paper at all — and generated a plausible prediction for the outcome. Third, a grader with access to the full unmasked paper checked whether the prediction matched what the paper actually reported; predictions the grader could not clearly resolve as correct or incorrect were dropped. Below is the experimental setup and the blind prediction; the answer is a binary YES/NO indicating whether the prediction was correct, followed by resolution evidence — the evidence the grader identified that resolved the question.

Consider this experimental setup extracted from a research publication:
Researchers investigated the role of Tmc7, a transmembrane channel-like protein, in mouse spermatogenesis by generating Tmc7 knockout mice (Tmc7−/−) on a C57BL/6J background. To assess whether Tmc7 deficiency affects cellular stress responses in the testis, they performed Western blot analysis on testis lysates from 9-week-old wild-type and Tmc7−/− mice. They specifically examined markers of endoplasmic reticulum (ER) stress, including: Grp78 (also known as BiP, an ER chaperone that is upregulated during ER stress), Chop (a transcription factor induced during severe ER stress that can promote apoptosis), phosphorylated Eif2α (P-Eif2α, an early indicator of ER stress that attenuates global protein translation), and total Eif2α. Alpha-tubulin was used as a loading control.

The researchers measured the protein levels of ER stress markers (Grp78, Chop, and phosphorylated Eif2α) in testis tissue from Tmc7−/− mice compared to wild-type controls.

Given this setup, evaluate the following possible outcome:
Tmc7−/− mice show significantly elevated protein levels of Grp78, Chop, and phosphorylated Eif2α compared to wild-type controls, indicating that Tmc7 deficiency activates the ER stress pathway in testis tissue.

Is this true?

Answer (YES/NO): YES